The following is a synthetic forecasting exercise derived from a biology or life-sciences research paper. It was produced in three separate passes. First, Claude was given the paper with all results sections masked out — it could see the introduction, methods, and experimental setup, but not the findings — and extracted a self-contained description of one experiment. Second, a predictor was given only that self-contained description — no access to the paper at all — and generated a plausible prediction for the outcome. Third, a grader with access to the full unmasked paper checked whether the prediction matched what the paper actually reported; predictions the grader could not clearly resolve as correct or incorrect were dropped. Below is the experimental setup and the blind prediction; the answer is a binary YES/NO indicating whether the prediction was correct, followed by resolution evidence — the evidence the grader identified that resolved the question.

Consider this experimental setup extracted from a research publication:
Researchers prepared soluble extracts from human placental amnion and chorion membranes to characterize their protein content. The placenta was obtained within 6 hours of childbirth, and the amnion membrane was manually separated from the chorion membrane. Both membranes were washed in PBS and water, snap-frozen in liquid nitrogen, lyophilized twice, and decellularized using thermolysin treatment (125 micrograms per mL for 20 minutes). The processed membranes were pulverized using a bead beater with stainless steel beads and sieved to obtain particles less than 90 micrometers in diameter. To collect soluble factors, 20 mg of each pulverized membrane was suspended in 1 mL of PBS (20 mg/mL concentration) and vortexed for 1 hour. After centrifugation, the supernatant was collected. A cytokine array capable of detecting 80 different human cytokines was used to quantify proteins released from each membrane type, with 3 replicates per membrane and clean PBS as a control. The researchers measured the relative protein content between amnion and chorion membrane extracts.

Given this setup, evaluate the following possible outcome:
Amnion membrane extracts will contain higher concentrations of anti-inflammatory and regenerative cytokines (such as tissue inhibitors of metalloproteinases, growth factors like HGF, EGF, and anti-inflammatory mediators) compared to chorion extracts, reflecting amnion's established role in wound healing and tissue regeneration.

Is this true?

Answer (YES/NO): NO